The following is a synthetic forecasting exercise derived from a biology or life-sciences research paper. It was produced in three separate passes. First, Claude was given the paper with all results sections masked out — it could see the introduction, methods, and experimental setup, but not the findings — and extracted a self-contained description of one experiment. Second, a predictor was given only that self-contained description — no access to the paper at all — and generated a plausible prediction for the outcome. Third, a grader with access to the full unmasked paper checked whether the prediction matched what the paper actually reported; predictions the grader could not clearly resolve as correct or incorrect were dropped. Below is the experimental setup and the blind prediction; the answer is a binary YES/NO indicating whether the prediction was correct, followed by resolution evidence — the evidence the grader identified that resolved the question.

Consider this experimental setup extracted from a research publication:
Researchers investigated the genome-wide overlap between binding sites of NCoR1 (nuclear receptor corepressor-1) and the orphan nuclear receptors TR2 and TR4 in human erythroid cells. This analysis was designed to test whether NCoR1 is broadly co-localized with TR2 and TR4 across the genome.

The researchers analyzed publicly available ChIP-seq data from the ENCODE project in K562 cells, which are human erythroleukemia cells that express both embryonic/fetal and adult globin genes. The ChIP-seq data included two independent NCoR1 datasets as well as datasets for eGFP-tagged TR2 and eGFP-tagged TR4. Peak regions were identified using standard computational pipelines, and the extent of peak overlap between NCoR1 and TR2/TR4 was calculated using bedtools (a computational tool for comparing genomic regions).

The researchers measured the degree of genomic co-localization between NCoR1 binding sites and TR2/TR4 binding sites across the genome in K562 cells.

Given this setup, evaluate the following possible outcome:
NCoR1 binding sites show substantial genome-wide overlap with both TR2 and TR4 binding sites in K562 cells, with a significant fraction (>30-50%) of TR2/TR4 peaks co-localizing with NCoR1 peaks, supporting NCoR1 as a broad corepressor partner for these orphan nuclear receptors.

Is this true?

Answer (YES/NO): NO